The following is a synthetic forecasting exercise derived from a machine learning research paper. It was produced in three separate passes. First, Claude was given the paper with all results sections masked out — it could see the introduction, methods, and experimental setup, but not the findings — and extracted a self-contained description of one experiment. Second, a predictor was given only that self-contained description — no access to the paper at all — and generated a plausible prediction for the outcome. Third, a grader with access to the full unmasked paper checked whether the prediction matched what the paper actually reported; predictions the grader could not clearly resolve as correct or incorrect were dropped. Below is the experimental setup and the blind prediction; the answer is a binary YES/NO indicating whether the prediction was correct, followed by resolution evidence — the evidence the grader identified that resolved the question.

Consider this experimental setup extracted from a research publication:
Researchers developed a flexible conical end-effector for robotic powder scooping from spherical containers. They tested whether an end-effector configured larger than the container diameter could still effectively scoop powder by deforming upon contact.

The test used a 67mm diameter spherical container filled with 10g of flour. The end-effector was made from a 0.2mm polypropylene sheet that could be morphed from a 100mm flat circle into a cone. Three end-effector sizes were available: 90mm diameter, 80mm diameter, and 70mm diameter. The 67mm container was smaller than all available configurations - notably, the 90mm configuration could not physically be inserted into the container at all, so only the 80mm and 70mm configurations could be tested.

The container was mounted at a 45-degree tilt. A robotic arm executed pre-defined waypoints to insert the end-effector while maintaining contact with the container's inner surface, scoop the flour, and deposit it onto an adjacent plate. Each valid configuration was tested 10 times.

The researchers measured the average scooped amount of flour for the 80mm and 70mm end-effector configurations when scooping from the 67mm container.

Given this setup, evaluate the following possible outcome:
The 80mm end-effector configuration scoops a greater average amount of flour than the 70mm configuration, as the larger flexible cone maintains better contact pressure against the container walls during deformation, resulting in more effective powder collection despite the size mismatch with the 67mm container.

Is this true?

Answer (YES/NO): NO